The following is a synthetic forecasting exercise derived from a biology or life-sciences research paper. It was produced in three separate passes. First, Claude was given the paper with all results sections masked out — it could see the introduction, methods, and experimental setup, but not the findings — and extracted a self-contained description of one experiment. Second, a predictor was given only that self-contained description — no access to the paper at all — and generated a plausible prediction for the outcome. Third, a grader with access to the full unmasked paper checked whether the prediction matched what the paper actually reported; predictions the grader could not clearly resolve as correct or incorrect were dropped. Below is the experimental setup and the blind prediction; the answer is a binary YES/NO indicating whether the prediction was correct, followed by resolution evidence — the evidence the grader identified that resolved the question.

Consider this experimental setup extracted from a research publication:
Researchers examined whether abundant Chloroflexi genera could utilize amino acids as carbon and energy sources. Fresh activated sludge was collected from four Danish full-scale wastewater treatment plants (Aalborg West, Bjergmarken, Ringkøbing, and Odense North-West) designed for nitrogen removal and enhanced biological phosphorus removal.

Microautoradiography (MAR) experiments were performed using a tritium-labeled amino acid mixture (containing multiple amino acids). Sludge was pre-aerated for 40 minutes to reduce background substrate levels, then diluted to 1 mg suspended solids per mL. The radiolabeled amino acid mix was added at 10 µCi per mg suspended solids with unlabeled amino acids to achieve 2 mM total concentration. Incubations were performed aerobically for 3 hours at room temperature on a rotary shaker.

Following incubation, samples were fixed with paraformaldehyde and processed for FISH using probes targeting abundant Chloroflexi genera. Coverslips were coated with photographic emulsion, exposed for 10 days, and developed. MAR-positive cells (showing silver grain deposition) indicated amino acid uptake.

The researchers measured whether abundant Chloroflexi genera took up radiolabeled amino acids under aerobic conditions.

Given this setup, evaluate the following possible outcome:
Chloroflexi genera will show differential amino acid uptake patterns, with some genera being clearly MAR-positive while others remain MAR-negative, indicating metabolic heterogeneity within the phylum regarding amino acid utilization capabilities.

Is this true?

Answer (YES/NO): NO